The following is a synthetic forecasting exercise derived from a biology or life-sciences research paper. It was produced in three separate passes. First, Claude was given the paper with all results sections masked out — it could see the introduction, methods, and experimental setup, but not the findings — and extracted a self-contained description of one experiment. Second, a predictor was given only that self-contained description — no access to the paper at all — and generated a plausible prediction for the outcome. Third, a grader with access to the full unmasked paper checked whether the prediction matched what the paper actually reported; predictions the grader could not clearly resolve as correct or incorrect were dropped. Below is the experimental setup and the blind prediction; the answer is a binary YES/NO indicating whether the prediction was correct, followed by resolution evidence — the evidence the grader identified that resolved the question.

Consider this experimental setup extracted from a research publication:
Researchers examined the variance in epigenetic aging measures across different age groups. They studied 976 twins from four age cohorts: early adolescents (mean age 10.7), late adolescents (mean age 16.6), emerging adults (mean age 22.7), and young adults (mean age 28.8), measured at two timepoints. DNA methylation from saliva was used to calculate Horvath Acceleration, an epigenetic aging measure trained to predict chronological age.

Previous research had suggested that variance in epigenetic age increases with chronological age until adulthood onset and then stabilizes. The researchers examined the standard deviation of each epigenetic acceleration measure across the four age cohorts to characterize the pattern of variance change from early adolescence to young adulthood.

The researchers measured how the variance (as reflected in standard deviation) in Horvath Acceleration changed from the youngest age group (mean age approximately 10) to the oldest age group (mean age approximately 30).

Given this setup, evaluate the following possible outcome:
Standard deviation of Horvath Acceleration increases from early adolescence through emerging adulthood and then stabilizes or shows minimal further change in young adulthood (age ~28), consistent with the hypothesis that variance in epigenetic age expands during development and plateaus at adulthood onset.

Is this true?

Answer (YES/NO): NO